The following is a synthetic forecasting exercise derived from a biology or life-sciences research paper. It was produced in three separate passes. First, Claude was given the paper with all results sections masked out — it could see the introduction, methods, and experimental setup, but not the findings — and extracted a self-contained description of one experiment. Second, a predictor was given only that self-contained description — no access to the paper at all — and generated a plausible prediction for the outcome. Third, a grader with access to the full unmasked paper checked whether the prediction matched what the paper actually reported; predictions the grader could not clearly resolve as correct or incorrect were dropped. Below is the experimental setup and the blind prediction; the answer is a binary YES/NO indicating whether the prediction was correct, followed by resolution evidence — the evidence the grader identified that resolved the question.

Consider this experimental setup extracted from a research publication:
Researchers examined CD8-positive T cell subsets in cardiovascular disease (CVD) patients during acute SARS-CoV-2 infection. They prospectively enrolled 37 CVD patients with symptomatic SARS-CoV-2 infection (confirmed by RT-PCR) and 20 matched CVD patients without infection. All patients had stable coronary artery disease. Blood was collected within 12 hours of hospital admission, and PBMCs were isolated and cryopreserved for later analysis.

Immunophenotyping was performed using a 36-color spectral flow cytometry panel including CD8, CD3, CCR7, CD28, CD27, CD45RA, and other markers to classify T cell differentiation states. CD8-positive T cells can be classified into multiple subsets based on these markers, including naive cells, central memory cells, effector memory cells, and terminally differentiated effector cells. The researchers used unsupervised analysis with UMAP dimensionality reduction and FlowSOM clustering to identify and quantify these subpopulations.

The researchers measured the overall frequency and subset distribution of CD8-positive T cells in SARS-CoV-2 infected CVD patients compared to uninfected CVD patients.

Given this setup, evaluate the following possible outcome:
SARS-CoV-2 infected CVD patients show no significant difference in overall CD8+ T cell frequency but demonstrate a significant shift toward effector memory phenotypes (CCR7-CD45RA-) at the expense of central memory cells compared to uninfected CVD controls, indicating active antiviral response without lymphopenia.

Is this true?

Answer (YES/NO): NO